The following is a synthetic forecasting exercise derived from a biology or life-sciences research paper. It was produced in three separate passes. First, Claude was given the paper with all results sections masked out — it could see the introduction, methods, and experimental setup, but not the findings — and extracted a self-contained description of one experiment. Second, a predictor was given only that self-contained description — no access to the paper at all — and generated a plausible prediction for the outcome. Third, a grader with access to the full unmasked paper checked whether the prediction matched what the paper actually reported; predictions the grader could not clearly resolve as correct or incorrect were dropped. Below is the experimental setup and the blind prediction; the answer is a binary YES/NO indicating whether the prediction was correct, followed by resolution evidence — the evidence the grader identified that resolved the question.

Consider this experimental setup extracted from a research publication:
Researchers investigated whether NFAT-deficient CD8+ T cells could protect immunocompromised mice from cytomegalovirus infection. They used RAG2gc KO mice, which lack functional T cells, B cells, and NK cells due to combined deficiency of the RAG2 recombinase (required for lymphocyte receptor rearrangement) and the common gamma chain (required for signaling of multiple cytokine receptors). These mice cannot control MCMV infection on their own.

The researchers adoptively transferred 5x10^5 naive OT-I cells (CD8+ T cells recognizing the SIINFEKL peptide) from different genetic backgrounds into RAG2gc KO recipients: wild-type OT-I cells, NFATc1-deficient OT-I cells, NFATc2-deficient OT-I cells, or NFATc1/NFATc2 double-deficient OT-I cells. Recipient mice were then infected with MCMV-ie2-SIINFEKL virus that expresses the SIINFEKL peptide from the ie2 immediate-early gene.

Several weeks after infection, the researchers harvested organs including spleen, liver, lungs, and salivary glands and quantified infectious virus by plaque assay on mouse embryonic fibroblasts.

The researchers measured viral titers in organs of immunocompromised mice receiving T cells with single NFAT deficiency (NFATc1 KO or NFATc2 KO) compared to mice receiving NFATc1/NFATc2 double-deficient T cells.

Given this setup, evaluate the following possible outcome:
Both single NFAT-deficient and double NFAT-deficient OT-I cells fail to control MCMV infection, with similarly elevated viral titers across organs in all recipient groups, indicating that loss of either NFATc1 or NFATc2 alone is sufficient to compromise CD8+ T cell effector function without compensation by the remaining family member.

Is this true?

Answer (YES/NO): NO